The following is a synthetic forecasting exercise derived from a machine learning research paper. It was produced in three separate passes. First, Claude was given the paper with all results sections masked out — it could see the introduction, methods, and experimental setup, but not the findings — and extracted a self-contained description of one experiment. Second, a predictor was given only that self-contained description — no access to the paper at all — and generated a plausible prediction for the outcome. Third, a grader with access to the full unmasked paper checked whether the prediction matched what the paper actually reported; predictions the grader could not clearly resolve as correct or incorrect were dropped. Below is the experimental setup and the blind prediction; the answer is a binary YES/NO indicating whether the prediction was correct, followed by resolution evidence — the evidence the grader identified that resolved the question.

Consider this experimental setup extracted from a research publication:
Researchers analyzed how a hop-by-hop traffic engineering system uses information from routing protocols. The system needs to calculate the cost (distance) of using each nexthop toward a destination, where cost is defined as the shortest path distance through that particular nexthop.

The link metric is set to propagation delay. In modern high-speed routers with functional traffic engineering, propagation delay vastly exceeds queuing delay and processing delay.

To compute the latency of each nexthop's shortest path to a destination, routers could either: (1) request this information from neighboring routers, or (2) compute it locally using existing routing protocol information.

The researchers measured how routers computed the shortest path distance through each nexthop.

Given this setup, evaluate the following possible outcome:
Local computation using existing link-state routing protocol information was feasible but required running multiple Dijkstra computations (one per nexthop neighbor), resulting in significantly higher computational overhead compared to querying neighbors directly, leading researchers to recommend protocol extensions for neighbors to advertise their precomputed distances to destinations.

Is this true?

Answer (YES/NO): NO